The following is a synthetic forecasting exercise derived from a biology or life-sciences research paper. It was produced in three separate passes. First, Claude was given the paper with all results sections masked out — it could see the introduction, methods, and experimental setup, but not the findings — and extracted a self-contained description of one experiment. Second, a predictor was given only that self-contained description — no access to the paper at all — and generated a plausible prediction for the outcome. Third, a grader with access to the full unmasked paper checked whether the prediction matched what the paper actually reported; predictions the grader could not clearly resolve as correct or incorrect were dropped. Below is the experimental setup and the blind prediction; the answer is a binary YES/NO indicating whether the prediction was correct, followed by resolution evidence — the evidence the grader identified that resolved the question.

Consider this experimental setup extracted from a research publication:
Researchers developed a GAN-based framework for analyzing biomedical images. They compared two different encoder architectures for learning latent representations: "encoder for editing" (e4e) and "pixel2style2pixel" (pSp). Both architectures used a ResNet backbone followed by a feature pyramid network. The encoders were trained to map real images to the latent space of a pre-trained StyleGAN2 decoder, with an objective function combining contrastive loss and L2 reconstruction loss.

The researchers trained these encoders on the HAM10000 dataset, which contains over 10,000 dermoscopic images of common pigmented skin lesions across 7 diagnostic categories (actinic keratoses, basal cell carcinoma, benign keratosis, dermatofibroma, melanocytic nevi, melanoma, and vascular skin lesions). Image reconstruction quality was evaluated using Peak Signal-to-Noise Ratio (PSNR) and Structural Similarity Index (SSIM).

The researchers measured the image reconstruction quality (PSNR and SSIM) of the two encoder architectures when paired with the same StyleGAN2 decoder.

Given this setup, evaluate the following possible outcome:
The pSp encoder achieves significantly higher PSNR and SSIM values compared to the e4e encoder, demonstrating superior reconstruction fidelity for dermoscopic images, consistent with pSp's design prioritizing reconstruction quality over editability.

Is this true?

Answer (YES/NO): YES